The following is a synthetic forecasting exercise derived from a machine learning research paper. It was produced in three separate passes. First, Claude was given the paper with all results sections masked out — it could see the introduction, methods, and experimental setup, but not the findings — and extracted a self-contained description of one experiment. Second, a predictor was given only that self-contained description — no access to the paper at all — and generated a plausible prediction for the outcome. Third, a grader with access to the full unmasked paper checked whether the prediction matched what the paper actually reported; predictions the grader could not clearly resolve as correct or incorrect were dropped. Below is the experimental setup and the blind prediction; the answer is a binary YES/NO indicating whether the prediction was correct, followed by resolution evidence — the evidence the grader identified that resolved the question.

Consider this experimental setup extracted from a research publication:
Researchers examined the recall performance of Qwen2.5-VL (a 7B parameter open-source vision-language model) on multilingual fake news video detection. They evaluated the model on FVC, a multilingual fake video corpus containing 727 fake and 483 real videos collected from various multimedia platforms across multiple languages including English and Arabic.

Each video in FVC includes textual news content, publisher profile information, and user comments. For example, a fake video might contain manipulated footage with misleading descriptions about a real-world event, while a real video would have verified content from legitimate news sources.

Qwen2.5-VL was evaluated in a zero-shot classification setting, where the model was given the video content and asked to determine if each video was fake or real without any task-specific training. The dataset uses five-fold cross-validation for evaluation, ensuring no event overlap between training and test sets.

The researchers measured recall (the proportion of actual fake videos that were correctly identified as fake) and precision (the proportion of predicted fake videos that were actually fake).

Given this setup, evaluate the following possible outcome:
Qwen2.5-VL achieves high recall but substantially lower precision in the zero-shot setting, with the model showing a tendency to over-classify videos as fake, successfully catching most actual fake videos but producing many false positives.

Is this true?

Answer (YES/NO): YES